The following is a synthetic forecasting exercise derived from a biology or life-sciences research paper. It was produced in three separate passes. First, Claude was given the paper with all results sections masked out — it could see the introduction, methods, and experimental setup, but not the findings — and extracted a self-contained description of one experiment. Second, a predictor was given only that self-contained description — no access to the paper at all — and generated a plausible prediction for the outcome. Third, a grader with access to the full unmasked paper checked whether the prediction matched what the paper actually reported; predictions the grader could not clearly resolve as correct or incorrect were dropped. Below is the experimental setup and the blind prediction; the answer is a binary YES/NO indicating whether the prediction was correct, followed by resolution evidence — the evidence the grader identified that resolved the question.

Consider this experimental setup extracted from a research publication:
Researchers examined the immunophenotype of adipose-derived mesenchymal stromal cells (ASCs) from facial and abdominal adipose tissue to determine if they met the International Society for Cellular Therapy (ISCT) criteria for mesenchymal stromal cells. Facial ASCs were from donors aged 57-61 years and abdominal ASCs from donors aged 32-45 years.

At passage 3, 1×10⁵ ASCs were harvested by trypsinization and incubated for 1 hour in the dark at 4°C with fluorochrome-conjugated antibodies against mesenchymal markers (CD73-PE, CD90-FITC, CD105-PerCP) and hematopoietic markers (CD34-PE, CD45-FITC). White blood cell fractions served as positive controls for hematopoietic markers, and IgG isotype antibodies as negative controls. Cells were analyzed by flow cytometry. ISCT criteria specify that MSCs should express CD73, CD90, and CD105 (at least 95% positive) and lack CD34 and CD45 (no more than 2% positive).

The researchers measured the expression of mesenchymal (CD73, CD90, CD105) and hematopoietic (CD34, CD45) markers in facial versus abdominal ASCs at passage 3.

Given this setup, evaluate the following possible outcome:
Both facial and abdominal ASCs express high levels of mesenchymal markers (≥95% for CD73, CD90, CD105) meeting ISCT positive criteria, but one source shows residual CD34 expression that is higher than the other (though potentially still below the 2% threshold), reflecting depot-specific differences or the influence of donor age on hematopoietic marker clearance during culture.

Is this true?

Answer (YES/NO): NO